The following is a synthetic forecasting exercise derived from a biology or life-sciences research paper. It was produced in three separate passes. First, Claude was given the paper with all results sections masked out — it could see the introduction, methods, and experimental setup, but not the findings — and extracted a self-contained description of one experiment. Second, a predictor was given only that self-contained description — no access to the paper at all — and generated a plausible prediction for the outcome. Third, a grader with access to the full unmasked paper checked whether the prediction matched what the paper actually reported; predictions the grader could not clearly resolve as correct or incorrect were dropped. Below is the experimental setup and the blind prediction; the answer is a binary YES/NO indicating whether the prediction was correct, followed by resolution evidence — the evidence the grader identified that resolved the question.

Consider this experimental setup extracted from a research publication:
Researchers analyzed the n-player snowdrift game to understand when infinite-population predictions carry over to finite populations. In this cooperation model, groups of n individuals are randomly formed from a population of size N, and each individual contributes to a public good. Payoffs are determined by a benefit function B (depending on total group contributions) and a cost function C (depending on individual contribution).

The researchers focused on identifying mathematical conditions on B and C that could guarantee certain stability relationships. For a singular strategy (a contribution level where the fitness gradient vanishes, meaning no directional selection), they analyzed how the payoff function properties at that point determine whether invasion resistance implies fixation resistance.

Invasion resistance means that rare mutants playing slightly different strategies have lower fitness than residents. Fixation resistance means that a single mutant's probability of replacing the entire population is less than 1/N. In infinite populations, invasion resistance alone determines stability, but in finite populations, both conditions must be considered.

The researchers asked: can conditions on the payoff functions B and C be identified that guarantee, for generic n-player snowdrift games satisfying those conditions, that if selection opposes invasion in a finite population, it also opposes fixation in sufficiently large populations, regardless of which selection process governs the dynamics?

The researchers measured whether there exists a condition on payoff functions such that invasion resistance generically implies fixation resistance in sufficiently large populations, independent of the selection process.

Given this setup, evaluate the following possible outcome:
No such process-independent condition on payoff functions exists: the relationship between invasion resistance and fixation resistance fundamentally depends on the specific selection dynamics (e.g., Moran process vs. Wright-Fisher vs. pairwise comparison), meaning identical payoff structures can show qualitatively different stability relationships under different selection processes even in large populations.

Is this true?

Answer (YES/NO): NO